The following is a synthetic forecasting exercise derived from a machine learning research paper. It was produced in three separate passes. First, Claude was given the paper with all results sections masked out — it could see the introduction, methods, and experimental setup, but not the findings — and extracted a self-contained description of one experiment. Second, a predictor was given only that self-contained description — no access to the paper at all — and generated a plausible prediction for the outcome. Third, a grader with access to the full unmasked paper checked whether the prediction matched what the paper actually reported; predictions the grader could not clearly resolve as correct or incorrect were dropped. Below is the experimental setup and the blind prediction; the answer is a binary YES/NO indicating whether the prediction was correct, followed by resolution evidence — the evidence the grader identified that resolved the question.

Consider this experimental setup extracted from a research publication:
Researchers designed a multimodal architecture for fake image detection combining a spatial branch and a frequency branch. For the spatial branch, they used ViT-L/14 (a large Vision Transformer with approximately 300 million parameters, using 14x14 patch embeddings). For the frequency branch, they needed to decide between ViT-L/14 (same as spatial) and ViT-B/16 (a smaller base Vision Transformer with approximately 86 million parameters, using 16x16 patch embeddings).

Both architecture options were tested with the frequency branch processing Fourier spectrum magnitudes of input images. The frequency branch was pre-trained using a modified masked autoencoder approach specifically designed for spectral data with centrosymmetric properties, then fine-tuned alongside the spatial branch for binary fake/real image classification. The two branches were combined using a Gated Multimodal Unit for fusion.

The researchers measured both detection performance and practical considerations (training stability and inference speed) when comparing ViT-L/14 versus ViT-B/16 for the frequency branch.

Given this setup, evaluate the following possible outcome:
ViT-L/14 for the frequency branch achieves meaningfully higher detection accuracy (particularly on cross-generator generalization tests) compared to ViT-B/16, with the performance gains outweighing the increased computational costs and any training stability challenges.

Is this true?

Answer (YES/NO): NO